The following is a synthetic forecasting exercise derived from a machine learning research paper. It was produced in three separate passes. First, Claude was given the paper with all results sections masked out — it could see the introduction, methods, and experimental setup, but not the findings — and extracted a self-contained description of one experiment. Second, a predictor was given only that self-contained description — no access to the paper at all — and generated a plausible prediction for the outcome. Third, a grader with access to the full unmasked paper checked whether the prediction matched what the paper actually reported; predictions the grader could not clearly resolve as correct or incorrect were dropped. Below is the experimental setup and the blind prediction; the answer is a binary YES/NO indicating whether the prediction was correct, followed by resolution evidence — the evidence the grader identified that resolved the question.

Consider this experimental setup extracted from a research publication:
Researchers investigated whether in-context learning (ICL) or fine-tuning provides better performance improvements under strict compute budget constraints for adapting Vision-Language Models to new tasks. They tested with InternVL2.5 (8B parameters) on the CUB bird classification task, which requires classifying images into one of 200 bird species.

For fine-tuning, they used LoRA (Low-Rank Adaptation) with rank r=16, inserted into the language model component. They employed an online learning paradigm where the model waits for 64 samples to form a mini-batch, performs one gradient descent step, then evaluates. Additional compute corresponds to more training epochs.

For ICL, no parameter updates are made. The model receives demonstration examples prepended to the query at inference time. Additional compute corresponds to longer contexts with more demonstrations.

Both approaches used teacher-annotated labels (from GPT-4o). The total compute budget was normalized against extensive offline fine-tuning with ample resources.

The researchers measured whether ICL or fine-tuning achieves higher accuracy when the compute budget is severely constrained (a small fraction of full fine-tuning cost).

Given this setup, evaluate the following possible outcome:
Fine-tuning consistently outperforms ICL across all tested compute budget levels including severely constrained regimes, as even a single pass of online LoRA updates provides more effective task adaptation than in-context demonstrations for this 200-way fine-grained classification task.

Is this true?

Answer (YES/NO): NO